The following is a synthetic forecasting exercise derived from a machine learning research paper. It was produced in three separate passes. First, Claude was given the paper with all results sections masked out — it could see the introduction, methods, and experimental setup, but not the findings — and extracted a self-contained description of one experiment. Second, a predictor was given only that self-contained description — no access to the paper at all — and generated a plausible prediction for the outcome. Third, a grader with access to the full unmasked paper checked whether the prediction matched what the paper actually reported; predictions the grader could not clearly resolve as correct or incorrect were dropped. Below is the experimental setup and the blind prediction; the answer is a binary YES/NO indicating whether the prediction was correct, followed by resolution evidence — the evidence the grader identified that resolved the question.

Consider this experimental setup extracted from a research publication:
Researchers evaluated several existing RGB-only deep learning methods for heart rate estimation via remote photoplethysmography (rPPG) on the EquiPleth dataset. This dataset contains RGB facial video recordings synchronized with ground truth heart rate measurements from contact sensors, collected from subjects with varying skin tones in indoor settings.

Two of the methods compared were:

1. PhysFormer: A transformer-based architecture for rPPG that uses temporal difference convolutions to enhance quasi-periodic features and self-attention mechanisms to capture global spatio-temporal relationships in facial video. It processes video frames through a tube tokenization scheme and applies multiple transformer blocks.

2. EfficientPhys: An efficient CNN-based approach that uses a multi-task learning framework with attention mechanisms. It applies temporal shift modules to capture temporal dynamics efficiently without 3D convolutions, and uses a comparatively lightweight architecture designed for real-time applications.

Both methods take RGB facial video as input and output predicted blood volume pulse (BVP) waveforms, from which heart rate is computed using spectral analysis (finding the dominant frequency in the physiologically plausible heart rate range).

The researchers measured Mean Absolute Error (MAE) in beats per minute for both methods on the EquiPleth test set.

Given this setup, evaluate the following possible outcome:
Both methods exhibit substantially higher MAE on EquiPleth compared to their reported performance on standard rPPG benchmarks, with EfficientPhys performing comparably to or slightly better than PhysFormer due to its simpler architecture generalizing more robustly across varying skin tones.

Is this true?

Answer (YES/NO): NO